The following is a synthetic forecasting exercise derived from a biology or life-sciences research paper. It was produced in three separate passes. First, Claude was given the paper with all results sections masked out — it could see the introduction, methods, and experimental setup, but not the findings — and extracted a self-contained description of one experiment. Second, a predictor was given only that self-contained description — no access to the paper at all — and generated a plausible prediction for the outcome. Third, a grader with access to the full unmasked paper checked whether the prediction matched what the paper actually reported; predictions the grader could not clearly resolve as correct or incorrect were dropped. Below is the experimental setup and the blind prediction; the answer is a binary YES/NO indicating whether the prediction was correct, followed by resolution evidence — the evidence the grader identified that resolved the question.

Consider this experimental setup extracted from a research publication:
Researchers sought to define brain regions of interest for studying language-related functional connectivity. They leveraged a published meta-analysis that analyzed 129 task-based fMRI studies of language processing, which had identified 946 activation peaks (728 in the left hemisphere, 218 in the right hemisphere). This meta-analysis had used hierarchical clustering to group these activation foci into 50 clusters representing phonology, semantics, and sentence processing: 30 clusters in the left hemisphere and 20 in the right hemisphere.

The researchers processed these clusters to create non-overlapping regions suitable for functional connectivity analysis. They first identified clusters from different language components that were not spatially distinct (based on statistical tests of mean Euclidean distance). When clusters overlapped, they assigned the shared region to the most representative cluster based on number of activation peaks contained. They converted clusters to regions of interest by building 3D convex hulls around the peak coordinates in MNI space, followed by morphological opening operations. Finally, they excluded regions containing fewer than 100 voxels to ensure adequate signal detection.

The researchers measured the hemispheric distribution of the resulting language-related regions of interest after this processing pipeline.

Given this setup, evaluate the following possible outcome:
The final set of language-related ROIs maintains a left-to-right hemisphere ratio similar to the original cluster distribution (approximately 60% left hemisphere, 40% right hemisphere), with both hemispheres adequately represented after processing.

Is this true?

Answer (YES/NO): NO